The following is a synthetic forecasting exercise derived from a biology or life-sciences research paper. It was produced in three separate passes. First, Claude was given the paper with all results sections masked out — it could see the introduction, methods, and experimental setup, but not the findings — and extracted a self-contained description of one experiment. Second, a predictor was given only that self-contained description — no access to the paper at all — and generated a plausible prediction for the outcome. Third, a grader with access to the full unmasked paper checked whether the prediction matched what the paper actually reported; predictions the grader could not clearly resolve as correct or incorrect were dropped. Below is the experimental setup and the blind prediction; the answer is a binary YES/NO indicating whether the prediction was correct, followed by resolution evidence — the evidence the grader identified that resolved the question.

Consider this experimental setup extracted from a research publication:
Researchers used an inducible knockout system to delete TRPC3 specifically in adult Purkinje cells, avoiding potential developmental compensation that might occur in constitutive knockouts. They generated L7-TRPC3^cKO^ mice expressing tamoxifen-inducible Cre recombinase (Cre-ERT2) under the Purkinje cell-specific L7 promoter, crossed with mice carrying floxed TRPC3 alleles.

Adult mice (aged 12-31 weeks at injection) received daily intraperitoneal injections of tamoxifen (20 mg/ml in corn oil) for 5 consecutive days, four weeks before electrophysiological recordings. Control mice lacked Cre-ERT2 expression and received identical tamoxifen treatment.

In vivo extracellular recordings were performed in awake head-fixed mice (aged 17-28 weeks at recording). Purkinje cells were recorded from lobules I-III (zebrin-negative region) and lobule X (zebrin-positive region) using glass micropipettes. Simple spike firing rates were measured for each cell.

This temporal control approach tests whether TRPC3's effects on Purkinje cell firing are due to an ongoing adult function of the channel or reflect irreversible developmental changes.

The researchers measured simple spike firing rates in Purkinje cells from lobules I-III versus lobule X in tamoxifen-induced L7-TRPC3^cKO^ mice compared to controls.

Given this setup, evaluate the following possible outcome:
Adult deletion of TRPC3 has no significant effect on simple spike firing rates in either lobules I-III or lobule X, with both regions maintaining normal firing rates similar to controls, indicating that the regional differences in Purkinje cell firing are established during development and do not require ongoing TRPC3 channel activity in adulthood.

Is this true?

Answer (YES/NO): NO